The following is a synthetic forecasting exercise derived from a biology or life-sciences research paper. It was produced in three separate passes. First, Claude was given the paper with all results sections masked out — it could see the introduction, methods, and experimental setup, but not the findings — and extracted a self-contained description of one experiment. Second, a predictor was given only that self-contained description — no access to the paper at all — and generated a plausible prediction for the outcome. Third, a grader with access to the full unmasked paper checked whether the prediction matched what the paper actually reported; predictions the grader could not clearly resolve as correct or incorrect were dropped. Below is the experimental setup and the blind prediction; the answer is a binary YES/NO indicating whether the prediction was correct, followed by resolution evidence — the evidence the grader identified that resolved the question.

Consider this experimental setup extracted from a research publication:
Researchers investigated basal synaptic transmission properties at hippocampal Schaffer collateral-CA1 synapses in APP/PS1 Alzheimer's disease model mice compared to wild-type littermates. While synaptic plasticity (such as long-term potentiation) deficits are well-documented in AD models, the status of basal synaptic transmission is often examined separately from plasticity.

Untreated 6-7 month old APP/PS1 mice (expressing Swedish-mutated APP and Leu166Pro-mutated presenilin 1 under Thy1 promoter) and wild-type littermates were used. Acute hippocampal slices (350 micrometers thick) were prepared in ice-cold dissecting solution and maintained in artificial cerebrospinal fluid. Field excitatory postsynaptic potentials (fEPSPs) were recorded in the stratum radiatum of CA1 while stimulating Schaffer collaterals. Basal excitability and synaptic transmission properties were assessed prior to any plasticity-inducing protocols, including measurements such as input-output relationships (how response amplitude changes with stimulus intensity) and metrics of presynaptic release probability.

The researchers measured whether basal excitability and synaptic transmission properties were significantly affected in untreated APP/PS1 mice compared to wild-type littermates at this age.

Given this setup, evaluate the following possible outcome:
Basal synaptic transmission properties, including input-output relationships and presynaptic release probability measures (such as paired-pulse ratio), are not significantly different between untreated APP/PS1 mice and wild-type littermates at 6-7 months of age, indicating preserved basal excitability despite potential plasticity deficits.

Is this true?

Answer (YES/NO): YES